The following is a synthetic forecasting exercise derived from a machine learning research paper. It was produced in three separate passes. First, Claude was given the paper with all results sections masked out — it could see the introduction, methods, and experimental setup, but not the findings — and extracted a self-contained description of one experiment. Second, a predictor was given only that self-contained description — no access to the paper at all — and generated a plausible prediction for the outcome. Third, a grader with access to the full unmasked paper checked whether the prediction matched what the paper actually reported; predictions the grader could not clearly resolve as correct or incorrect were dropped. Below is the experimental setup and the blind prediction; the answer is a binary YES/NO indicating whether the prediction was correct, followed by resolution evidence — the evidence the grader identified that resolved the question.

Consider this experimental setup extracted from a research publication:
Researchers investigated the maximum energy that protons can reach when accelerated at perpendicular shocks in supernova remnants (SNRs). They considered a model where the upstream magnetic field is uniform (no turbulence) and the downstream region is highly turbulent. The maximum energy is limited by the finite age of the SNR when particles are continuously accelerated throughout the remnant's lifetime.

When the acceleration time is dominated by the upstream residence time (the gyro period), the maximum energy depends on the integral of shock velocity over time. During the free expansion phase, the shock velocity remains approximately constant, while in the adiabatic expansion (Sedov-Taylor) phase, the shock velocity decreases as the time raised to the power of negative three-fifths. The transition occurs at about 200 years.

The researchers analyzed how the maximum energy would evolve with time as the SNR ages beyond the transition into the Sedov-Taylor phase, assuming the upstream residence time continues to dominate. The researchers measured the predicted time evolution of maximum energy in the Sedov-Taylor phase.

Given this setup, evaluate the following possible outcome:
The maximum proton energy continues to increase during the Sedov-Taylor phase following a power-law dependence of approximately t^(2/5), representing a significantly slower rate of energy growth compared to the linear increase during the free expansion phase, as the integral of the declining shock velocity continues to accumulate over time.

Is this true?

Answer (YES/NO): YES